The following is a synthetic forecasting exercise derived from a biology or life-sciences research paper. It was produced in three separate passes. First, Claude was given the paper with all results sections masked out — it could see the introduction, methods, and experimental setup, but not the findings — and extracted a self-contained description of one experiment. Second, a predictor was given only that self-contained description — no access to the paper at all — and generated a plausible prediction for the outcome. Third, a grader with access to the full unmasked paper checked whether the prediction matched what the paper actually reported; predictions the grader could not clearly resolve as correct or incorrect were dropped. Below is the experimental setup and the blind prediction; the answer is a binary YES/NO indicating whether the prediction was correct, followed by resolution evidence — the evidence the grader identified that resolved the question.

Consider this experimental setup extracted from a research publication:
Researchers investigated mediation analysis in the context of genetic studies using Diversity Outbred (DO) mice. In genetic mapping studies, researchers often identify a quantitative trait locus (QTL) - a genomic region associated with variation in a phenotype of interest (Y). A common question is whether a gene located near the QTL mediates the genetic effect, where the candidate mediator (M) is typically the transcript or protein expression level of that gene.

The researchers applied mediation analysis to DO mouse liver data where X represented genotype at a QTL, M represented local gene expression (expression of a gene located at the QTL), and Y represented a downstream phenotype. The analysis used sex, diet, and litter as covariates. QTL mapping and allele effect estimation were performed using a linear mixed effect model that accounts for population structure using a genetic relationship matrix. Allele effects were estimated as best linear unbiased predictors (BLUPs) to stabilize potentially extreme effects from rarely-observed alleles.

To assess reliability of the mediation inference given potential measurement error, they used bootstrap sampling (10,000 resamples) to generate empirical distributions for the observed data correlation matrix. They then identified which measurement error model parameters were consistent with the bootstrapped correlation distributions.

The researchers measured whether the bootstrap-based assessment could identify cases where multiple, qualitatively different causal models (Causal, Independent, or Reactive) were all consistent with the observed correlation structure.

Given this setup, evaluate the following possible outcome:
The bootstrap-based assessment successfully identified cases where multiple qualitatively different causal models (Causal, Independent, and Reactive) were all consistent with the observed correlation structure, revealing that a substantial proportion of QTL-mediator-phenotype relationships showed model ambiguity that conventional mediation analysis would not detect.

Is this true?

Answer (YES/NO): NO